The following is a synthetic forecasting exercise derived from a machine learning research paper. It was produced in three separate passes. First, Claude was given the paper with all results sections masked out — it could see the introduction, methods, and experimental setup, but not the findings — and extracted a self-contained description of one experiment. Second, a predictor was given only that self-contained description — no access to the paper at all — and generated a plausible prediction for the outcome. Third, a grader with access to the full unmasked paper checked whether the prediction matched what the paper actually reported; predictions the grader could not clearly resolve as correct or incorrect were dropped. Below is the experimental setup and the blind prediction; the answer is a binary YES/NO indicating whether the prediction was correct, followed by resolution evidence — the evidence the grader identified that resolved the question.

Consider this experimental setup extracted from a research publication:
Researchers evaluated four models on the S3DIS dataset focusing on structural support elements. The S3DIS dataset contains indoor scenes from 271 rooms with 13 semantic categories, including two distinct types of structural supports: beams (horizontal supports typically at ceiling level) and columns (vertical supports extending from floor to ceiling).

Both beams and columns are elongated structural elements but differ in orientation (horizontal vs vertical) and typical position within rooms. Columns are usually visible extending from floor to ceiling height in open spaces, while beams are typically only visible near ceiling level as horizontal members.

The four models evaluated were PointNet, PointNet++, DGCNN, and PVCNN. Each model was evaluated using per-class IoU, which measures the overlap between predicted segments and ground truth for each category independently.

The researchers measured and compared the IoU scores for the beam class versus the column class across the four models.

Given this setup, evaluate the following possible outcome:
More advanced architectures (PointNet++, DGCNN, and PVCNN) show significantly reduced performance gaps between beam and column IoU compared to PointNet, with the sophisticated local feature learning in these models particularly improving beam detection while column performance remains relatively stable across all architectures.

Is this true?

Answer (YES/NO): NO